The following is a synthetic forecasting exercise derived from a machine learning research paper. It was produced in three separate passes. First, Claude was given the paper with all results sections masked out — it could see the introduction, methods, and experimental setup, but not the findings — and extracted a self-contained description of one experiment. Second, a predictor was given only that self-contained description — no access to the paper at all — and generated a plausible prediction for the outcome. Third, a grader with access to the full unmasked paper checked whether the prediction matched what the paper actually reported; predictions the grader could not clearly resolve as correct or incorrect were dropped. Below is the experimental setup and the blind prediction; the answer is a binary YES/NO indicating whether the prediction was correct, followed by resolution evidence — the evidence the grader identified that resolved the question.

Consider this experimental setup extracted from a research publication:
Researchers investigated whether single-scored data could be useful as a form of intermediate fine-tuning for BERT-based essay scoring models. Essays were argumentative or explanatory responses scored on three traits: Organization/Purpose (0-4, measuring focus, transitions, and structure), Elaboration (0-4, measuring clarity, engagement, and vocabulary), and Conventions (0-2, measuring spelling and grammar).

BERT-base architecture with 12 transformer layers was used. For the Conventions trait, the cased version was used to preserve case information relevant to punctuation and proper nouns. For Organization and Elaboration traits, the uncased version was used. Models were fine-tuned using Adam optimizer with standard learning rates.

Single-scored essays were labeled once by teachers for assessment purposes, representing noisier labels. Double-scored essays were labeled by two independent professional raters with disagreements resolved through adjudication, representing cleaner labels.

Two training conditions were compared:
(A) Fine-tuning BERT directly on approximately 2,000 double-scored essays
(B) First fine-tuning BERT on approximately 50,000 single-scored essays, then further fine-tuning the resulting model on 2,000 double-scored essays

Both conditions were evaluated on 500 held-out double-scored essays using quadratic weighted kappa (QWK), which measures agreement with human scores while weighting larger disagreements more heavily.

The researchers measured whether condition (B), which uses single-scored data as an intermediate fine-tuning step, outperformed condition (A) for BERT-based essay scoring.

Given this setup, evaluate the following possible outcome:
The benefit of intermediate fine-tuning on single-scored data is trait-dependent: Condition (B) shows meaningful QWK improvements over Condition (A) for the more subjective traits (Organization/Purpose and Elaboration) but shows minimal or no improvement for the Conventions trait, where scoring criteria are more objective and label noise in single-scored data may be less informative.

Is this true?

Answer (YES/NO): NO